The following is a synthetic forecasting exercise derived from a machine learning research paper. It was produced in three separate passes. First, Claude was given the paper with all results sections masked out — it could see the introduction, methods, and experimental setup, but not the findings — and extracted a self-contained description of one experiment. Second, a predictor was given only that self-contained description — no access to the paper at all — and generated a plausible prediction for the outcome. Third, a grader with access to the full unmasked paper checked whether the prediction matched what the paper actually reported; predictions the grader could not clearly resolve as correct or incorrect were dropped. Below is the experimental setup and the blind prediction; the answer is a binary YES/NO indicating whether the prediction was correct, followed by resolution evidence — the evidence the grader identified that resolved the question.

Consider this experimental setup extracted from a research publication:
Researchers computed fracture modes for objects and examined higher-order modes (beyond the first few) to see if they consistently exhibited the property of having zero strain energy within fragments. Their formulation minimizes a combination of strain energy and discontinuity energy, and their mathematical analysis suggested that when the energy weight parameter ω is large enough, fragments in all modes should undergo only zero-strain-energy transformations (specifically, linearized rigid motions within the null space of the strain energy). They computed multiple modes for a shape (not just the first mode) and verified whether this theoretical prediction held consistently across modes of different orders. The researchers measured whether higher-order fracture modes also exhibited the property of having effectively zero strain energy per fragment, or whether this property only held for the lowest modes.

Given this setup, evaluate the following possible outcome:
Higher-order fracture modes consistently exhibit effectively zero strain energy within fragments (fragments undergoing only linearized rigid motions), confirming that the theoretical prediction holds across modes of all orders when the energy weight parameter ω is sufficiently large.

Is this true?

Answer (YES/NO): YES